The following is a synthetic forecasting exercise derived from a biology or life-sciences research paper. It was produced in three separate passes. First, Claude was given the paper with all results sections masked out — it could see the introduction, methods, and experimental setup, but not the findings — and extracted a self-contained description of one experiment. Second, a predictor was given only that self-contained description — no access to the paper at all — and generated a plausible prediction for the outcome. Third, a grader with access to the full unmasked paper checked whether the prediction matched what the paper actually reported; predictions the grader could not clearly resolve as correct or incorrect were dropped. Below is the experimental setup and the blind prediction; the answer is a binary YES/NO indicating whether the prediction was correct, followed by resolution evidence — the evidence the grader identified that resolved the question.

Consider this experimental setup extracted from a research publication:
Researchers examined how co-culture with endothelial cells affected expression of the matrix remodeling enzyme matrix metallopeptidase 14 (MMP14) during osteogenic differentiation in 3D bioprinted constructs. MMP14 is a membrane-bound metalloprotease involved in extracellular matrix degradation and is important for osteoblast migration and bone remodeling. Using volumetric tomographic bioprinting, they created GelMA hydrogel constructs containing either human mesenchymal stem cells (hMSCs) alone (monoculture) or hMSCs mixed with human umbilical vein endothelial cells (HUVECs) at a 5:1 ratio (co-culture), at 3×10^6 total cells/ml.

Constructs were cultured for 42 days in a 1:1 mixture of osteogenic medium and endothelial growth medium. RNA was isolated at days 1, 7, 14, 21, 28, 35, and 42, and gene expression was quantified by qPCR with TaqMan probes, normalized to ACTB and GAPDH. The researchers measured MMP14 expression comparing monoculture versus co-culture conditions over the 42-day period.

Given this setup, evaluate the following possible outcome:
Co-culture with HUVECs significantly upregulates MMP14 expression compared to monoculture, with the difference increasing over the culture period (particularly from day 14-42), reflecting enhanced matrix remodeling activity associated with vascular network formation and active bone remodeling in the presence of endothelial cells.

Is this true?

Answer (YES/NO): NO